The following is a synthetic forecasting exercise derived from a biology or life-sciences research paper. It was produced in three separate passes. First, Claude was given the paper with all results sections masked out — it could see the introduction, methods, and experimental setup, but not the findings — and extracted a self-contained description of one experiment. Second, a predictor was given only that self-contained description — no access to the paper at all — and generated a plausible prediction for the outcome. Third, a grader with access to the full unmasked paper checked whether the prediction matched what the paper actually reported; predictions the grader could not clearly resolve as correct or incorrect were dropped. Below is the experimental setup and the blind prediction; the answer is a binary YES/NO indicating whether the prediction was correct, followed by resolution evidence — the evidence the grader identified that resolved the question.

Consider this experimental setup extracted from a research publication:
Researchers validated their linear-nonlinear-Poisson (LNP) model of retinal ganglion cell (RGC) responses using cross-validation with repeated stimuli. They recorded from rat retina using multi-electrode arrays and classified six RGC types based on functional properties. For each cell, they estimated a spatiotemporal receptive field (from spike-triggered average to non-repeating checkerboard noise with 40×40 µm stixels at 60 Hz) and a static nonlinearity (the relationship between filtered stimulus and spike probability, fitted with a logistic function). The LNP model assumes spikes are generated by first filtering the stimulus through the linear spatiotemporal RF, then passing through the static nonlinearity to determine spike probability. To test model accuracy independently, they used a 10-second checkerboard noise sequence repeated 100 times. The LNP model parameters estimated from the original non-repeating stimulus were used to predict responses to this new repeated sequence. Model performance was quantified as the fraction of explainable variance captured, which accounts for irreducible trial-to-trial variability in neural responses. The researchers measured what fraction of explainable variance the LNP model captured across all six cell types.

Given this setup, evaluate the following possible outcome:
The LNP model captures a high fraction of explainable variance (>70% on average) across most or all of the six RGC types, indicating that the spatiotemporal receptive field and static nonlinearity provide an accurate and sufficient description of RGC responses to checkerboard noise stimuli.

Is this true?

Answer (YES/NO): NO